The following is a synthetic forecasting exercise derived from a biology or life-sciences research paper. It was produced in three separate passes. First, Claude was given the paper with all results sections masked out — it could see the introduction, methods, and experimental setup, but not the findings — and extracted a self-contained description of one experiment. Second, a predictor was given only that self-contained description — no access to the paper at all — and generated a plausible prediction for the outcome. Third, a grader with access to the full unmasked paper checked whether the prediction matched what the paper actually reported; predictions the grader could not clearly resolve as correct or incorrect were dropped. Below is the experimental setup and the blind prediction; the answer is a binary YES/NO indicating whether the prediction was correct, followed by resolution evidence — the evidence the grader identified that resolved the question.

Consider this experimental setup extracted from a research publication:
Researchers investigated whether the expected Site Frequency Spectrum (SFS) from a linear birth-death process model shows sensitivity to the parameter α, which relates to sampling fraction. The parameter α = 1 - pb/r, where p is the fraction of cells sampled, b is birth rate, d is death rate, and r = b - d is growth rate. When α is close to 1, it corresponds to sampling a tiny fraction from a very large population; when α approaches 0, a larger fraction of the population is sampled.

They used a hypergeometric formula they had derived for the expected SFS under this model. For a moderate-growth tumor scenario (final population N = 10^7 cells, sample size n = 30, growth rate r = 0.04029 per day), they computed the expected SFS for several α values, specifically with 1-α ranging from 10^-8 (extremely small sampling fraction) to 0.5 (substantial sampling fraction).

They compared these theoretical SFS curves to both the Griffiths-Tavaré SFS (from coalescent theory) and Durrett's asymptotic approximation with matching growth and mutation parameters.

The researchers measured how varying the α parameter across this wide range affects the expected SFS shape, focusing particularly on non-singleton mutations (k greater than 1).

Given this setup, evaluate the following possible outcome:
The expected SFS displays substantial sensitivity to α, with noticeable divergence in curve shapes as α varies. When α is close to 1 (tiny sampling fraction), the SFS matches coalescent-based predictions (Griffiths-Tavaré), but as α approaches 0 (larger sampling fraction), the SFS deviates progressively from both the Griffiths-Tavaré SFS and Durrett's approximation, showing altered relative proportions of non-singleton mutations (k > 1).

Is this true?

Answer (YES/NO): NO